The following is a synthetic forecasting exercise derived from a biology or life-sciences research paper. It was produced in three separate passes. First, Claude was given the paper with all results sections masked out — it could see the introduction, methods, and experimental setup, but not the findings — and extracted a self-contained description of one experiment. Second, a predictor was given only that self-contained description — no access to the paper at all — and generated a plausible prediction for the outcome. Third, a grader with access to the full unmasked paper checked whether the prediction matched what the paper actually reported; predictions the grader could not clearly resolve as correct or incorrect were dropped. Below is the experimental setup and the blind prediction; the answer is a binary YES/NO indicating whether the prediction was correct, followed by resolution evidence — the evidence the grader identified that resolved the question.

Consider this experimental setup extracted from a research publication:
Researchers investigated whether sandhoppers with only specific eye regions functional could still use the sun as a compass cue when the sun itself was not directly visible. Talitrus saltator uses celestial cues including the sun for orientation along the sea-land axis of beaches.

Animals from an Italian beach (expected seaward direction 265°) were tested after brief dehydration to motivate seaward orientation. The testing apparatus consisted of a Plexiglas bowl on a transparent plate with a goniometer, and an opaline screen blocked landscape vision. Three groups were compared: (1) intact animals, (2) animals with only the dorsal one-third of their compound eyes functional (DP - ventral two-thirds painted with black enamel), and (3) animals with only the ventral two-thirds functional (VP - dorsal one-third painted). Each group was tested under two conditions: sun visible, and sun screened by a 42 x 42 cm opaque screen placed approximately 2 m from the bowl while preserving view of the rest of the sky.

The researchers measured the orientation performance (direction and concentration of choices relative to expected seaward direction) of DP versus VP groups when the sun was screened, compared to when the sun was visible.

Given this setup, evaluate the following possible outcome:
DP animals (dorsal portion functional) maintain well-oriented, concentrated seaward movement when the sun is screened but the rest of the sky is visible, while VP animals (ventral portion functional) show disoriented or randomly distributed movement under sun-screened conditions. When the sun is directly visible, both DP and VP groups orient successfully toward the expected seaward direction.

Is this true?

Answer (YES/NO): NO